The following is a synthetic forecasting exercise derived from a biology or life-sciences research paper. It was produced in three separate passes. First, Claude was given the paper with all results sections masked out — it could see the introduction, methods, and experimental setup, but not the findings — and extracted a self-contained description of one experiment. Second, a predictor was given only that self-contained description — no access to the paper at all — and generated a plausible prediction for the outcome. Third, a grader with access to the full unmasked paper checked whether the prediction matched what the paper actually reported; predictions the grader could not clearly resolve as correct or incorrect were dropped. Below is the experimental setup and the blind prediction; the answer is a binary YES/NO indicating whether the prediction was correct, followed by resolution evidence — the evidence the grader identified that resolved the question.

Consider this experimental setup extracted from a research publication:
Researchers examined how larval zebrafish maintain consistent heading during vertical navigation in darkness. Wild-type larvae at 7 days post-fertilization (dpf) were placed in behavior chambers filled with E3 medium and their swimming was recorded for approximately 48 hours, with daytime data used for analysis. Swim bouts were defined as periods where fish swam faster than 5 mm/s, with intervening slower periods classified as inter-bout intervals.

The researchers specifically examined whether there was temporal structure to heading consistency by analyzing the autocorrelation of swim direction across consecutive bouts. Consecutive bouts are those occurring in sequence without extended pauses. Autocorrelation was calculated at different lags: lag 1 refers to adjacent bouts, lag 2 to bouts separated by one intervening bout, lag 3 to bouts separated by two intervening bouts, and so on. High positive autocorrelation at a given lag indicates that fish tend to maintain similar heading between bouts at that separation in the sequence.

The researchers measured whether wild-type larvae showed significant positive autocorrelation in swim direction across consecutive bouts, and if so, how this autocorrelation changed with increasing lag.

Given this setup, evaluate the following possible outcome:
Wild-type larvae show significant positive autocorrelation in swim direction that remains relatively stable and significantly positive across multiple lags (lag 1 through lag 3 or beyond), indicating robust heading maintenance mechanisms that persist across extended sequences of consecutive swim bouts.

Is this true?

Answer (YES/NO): NO